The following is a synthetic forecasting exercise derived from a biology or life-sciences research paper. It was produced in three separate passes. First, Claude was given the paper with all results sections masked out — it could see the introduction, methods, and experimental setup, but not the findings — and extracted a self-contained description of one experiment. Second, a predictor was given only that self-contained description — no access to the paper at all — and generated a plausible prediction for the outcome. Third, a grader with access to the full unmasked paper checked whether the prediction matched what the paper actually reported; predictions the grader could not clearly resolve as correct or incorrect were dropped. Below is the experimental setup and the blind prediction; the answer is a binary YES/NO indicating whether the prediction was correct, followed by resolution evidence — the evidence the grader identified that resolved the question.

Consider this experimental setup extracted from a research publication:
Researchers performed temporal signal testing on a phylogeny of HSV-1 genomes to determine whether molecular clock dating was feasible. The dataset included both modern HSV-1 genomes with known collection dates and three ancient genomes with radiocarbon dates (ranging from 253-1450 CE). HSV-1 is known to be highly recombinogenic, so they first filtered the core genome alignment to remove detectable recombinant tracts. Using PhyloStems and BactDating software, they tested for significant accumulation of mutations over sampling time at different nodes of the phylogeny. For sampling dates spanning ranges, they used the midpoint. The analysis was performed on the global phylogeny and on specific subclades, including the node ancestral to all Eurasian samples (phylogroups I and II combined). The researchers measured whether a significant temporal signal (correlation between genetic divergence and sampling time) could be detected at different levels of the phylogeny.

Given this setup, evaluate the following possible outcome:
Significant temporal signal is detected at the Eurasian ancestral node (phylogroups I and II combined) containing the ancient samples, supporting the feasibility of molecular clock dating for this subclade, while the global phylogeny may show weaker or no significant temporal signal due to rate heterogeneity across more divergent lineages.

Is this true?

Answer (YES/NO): YES